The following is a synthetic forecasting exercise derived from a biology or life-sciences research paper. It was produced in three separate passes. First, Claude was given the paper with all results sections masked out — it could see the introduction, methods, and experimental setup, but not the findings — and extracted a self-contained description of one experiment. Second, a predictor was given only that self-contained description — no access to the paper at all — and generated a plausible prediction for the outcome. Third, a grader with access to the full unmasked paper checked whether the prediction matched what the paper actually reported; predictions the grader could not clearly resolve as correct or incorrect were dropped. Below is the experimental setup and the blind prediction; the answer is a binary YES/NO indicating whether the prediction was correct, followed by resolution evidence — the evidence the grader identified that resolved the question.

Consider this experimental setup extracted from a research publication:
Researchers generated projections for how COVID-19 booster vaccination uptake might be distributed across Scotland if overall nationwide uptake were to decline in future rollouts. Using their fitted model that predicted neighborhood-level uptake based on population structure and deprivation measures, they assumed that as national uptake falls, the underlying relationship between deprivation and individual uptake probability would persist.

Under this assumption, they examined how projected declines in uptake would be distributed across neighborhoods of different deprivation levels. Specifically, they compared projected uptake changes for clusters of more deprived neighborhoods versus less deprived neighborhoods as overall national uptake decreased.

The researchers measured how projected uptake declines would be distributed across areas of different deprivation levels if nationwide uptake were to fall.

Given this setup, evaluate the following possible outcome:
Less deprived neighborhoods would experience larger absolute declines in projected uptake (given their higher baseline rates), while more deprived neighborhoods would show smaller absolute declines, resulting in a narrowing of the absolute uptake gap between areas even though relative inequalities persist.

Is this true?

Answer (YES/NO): NO